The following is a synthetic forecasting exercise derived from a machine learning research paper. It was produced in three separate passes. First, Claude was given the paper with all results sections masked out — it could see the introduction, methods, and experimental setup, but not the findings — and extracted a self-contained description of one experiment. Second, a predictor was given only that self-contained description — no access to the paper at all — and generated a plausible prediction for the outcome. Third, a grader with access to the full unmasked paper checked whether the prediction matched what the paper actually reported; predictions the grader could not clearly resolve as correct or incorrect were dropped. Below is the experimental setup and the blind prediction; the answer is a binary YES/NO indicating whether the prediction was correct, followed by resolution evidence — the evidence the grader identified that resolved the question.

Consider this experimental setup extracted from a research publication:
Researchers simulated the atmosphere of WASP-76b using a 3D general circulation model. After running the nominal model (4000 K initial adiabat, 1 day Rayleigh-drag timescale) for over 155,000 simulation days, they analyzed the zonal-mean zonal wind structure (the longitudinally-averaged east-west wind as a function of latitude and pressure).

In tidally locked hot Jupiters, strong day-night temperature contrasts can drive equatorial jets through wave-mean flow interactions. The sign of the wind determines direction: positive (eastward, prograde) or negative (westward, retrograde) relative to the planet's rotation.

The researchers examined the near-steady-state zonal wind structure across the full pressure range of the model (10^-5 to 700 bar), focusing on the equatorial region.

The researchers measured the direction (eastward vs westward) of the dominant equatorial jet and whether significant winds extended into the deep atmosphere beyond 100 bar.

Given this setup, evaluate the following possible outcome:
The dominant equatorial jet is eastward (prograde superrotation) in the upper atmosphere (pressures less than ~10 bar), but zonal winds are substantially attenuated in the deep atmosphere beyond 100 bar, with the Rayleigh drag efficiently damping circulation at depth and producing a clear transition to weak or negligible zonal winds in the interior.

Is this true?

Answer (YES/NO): NO